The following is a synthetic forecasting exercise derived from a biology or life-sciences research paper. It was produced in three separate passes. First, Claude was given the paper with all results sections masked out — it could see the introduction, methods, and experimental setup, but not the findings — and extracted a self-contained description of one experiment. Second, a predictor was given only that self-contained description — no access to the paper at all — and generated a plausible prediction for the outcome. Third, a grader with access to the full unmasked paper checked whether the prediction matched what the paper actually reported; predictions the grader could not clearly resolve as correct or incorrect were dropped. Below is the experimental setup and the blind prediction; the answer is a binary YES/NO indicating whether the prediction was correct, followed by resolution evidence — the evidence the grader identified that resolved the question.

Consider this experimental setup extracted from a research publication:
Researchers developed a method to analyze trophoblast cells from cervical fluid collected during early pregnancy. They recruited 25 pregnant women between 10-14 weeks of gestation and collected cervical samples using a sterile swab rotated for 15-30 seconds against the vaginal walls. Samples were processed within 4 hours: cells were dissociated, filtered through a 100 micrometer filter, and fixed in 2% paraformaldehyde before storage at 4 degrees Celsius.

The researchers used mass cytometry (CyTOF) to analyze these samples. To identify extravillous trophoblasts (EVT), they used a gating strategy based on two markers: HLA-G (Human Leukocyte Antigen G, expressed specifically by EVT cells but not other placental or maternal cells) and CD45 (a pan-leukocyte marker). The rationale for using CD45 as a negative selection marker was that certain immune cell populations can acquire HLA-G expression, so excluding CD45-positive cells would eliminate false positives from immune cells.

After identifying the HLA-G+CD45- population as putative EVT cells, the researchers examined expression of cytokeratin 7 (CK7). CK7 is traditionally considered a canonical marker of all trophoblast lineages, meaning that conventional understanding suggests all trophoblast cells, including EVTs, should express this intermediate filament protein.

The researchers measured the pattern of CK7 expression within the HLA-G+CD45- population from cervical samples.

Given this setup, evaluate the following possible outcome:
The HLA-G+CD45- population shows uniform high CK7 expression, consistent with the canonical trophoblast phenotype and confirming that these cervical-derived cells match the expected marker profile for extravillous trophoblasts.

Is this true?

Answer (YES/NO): NO